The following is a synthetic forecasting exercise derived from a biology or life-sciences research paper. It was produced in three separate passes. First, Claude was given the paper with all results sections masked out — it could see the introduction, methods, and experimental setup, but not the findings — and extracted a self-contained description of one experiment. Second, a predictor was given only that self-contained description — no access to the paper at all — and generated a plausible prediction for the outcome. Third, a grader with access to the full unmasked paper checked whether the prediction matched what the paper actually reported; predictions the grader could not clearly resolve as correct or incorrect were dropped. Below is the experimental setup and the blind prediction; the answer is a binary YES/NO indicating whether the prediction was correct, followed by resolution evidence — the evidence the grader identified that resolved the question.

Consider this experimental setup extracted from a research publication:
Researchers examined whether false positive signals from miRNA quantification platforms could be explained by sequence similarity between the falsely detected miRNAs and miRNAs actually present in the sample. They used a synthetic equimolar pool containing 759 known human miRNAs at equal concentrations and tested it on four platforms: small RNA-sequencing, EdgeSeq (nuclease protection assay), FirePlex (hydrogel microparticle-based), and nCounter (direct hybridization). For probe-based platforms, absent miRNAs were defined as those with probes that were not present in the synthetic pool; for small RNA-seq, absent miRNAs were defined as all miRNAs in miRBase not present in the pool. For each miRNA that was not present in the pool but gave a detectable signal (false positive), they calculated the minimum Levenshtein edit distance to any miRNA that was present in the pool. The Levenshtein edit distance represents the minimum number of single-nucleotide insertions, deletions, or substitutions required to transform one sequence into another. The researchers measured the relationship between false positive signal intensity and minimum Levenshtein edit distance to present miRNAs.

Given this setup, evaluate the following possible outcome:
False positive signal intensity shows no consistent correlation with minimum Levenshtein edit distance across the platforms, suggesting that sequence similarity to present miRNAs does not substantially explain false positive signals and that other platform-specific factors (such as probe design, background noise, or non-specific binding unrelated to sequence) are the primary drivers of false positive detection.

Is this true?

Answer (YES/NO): NO